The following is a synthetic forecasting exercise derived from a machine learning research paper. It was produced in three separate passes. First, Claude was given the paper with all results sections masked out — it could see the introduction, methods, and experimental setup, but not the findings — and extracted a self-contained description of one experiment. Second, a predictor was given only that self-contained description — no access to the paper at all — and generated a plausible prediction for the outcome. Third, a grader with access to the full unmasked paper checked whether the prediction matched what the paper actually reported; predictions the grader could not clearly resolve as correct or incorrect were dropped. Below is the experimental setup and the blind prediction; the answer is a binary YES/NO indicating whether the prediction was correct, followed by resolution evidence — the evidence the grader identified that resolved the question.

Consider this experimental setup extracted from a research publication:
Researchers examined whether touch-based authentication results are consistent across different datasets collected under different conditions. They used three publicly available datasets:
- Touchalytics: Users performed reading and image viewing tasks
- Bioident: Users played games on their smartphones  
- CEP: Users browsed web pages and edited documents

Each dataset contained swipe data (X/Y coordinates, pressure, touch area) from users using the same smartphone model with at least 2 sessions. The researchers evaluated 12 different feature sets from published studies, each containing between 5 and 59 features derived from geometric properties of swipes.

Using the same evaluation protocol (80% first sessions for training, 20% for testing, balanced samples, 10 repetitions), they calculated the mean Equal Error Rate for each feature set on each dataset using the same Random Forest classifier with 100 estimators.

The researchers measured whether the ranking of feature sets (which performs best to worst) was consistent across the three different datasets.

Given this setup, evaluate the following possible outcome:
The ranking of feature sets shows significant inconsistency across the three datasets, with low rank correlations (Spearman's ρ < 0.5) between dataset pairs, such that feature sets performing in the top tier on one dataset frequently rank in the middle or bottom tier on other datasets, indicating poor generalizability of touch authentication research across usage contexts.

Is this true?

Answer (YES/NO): NO